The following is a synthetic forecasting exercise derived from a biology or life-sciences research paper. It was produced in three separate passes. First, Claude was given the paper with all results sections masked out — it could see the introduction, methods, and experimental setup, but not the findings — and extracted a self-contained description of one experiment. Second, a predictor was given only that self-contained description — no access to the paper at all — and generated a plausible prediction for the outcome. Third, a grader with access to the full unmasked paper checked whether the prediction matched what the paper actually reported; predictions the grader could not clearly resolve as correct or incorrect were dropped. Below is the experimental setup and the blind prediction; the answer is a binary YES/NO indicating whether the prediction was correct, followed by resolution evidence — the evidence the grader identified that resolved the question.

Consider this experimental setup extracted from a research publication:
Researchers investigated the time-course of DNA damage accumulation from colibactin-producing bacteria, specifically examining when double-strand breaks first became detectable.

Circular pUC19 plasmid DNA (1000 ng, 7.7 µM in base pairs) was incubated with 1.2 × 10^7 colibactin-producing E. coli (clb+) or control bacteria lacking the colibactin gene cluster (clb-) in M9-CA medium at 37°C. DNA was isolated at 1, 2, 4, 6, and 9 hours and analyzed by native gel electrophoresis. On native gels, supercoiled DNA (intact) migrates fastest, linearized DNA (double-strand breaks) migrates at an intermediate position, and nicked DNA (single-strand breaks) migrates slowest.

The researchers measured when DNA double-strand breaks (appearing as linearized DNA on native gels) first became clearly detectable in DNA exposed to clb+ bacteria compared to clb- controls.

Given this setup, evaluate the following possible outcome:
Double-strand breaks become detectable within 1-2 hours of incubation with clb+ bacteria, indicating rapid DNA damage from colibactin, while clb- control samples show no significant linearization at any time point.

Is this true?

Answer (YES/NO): NO